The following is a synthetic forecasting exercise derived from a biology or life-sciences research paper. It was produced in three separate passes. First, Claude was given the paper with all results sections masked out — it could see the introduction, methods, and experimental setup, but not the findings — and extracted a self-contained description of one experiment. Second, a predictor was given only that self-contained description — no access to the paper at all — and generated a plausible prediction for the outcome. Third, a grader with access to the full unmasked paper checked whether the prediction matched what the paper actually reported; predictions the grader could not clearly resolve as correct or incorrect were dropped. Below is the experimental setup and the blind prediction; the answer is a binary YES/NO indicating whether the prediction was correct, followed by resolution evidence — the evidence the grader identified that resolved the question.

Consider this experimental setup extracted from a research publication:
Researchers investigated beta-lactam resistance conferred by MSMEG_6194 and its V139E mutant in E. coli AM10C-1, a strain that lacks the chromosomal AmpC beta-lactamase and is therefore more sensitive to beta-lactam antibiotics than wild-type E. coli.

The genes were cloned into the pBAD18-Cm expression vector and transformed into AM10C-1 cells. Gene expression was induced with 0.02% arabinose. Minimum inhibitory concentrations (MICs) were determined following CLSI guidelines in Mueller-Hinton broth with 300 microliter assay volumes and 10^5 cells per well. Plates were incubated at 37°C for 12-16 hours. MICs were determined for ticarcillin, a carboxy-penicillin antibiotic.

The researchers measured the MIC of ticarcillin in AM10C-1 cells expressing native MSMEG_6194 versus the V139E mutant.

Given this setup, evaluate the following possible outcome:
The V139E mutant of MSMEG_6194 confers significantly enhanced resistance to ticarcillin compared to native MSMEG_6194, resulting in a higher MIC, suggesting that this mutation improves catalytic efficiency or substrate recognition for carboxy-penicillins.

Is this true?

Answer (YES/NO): YES